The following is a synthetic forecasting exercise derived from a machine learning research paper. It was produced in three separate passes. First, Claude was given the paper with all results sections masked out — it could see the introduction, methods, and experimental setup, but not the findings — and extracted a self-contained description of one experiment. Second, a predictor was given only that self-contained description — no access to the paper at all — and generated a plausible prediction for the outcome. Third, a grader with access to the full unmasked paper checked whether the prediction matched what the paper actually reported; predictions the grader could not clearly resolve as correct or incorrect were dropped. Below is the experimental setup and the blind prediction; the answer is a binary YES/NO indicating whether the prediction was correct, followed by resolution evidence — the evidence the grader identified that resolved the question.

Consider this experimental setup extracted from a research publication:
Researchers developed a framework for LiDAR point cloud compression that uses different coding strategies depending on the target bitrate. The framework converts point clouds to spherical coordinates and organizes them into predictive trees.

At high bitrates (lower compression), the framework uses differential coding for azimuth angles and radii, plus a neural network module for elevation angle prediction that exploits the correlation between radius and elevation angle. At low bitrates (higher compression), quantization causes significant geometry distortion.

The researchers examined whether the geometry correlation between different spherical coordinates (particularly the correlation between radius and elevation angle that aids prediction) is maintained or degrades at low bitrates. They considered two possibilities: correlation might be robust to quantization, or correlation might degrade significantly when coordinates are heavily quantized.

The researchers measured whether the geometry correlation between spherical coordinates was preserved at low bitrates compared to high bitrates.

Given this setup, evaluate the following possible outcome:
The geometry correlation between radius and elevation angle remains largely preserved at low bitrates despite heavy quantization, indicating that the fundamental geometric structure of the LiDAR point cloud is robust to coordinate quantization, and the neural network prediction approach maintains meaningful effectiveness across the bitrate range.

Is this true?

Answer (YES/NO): NO